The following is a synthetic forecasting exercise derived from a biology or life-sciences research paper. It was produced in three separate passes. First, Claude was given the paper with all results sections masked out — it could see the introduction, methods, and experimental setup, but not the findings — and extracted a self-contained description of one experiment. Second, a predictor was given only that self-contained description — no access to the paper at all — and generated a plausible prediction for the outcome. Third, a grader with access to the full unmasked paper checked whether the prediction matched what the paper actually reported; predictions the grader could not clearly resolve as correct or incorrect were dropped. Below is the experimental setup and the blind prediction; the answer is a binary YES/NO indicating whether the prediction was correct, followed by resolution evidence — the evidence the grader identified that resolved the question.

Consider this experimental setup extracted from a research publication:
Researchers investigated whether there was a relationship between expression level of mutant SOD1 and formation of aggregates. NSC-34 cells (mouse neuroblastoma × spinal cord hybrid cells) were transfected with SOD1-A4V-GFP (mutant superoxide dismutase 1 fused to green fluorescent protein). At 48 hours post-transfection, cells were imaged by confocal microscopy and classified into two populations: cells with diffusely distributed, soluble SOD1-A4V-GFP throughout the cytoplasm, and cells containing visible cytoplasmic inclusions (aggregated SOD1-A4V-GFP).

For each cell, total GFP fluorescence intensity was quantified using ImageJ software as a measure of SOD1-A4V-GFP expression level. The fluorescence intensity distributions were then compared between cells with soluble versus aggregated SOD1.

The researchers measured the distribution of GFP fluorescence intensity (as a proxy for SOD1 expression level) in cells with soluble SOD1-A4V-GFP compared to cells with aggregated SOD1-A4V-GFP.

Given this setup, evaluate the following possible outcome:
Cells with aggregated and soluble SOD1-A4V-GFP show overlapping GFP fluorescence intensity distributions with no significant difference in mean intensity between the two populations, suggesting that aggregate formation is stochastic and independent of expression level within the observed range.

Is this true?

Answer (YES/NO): NO